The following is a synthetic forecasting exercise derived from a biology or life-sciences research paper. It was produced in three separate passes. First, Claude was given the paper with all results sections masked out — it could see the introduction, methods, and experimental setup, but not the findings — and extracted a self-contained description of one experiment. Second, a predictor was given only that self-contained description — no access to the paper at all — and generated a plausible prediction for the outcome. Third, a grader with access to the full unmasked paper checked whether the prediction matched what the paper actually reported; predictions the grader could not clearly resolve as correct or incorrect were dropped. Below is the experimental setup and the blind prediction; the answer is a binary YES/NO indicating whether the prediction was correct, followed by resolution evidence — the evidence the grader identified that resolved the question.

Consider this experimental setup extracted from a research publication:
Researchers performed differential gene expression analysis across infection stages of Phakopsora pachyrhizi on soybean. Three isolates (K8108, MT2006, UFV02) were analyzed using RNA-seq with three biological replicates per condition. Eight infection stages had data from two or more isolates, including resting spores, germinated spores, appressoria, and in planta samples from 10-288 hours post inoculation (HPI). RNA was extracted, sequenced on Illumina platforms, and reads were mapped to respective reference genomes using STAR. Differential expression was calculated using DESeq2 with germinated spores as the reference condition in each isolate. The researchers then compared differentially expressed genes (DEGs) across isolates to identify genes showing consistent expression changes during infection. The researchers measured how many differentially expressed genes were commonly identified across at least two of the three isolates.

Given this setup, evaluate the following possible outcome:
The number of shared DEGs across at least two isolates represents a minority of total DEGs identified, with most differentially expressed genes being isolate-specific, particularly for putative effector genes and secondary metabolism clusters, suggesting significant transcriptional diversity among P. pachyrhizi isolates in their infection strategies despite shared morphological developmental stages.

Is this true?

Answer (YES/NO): NO